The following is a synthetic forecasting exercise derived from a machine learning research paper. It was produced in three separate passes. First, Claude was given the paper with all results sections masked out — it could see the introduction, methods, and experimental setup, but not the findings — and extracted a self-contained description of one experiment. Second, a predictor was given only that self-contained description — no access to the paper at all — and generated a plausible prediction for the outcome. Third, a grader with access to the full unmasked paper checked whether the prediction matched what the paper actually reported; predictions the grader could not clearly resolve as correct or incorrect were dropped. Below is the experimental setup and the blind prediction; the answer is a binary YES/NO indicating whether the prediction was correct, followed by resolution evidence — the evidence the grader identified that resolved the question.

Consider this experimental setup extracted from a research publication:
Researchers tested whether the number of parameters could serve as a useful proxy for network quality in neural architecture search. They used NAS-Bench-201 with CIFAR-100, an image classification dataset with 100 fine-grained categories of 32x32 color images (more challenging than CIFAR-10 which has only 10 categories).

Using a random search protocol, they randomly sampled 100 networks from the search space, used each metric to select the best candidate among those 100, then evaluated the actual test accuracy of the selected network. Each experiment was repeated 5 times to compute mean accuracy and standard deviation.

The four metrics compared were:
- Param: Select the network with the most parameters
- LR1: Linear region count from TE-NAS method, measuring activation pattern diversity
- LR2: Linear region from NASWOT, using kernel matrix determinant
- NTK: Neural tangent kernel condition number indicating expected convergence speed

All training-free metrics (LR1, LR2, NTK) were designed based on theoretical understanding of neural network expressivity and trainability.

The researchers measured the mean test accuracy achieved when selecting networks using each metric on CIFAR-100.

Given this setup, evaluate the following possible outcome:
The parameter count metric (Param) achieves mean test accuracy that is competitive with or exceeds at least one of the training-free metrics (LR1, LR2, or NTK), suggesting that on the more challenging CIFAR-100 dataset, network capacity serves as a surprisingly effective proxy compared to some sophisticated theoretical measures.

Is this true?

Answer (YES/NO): YES